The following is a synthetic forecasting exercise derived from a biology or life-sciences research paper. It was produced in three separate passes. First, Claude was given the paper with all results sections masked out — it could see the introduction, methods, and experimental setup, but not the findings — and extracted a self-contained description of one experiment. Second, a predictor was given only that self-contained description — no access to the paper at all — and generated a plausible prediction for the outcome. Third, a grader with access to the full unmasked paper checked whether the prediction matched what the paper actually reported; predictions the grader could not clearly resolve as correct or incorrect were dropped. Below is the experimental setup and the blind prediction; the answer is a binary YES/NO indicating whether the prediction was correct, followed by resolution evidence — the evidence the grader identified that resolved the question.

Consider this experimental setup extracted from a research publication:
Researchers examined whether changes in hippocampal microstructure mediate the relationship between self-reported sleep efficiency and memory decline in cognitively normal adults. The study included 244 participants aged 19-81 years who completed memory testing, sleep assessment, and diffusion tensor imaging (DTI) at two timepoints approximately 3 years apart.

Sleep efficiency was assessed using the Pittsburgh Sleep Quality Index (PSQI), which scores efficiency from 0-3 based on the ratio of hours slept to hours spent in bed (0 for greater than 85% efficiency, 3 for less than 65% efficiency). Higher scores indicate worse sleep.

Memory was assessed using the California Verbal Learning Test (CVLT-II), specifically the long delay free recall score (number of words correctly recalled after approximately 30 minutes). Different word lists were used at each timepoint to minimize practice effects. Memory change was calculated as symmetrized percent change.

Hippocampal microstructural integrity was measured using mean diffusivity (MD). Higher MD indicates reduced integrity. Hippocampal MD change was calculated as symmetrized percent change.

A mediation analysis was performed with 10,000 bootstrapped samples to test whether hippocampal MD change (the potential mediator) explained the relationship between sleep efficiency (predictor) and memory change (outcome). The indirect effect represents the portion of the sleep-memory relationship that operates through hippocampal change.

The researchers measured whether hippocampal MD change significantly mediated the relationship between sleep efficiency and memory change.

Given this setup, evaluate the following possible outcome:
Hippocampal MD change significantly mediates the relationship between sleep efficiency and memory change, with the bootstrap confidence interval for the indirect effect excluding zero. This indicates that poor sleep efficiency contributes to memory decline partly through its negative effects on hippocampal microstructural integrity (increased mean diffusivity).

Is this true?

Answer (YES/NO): YES